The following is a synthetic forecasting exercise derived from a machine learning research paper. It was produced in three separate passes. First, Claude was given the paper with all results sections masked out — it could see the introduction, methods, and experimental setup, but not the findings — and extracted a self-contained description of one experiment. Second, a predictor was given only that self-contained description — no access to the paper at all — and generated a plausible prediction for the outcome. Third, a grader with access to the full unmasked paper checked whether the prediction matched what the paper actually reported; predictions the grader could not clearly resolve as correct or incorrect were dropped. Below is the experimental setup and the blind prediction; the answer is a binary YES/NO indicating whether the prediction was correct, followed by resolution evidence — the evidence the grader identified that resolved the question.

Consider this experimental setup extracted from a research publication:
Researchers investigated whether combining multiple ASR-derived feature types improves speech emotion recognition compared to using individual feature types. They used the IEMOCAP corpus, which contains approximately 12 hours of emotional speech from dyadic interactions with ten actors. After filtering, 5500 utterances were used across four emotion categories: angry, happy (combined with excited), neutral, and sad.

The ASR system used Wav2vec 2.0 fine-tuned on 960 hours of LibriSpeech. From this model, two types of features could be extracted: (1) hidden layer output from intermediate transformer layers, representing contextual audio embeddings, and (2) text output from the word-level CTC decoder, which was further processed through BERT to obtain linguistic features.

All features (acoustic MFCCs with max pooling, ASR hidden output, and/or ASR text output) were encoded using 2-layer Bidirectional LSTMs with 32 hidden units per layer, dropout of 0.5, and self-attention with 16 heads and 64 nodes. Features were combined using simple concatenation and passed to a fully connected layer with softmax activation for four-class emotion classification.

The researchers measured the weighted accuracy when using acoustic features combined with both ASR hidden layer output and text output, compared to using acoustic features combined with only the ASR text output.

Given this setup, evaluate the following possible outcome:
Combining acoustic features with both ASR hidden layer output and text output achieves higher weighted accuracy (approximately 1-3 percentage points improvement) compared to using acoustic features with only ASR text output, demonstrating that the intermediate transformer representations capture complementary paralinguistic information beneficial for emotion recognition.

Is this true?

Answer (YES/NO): YES